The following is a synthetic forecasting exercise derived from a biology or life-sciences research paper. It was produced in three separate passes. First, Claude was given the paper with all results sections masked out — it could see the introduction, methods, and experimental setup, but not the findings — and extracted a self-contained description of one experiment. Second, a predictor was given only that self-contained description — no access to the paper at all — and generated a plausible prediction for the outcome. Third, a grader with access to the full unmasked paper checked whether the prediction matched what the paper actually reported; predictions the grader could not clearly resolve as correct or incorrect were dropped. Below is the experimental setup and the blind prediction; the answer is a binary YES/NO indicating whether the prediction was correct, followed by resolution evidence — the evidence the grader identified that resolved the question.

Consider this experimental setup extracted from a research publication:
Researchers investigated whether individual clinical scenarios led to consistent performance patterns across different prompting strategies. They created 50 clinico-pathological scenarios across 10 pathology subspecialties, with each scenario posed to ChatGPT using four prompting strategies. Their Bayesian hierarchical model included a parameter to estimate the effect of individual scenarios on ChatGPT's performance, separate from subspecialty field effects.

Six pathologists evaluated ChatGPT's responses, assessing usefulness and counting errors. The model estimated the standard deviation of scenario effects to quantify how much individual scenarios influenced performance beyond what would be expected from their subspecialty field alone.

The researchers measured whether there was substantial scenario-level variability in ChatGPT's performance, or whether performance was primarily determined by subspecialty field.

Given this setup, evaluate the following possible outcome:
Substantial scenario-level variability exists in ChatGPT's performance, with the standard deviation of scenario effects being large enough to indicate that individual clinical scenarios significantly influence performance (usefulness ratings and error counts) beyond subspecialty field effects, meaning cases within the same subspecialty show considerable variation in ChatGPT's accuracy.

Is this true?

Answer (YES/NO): YES